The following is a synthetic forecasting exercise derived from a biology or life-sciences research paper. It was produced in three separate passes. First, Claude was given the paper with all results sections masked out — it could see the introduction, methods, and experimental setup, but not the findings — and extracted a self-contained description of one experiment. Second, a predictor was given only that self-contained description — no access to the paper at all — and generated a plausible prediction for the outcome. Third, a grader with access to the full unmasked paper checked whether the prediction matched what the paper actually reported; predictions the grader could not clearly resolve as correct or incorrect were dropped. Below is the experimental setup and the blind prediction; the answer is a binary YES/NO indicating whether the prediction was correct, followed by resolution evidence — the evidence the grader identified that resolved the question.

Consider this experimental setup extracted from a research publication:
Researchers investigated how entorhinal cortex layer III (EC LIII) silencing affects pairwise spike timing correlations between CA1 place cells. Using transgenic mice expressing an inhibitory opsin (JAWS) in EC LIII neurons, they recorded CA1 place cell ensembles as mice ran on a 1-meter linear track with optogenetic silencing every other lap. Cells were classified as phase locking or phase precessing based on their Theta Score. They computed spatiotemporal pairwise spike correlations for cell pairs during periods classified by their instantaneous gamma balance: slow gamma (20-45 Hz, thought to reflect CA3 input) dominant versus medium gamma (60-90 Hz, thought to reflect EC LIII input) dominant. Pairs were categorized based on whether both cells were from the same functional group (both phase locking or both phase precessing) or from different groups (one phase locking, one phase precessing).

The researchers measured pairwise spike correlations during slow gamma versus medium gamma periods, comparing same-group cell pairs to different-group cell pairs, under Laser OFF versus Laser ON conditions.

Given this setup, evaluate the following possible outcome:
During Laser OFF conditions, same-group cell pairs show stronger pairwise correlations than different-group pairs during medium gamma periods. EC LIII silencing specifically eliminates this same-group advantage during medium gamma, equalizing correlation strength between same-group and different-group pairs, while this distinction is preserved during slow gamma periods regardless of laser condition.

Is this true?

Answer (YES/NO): NO